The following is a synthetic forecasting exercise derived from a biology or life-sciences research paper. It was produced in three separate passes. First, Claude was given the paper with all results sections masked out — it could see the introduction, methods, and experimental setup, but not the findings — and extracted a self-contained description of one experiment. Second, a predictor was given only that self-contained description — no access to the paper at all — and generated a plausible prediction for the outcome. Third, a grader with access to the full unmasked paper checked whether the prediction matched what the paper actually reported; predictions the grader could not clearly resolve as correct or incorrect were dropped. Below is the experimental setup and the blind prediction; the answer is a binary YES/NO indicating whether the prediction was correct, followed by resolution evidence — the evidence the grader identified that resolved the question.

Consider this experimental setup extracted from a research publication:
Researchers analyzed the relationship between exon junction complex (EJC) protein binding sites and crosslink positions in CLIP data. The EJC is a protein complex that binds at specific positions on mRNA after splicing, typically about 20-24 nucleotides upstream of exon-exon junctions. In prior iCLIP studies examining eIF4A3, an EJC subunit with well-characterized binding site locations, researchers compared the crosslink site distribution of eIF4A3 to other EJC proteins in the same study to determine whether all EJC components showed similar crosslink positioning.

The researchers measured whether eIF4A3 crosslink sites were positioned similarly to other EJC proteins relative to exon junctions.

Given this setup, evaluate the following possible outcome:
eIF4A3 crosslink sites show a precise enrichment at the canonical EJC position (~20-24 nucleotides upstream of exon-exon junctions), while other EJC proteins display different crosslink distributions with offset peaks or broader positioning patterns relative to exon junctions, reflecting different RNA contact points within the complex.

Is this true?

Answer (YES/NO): NO